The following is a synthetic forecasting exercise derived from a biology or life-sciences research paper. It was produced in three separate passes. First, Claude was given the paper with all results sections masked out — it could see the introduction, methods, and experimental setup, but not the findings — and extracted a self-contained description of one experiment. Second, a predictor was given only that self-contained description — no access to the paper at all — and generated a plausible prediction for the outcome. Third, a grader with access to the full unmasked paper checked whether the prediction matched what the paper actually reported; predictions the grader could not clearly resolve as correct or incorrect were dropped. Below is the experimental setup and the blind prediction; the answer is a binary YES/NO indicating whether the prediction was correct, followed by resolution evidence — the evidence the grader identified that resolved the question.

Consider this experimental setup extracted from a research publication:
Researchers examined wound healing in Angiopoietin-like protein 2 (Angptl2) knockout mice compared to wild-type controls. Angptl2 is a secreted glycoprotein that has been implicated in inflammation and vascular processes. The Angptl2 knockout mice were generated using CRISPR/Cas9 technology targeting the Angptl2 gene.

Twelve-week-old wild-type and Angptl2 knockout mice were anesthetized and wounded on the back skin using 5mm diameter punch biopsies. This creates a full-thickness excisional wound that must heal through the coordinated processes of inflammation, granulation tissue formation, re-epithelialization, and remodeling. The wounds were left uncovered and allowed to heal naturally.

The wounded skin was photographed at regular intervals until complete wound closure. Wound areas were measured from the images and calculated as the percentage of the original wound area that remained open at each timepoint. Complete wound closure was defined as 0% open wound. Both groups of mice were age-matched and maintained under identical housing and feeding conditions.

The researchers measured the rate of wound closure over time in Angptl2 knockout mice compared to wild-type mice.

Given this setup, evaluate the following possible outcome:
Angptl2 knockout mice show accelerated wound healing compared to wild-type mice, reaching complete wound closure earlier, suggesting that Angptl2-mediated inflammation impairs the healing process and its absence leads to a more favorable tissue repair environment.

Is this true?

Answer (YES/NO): NO